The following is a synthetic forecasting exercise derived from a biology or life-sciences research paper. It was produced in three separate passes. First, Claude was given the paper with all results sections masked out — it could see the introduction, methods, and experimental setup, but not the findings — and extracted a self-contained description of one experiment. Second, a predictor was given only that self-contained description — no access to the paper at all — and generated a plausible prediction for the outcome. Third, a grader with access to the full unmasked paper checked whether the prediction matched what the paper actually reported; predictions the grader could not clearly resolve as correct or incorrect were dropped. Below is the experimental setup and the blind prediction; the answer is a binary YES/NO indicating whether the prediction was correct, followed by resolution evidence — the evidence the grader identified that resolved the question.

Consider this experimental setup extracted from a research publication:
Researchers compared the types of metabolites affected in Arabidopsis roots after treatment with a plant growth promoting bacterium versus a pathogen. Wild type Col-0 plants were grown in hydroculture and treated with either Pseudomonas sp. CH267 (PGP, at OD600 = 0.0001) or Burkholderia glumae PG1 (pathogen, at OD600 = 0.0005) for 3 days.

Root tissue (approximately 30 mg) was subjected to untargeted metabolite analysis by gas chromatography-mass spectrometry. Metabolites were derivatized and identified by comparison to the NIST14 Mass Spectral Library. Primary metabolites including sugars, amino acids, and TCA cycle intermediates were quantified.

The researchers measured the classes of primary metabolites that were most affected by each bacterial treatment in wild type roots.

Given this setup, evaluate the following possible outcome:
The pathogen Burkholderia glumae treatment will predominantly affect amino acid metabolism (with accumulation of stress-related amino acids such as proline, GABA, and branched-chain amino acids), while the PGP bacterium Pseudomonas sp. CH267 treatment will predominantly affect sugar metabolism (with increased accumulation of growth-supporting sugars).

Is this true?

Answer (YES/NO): NO